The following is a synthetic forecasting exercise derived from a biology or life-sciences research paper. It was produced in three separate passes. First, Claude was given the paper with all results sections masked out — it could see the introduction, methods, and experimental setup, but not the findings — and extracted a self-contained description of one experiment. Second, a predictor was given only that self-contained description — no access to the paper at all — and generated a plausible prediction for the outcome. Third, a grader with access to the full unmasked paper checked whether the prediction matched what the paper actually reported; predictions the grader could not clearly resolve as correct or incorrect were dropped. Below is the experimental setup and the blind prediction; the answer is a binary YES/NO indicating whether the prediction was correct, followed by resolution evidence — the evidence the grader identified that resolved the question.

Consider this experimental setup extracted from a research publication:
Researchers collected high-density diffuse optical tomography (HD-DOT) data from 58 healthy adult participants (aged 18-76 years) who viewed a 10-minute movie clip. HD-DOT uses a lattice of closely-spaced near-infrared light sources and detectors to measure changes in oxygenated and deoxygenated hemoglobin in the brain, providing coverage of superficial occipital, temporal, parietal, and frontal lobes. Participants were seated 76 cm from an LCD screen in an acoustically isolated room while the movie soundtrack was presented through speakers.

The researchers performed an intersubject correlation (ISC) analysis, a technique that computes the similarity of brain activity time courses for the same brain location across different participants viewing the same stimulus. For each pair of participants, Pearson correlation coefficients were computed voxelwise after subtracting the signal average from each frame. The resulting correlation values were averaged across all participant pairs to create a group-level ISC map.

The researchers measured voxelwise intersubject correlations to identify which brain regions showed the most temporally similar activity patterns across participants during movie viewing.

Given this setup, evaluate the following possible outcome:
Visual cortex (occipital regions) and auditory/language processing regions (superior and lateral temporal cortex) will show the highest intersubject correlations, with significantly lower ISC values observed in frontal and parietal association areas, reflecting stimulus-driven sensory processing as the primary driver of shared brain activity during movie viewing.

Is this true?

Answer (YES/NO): YES